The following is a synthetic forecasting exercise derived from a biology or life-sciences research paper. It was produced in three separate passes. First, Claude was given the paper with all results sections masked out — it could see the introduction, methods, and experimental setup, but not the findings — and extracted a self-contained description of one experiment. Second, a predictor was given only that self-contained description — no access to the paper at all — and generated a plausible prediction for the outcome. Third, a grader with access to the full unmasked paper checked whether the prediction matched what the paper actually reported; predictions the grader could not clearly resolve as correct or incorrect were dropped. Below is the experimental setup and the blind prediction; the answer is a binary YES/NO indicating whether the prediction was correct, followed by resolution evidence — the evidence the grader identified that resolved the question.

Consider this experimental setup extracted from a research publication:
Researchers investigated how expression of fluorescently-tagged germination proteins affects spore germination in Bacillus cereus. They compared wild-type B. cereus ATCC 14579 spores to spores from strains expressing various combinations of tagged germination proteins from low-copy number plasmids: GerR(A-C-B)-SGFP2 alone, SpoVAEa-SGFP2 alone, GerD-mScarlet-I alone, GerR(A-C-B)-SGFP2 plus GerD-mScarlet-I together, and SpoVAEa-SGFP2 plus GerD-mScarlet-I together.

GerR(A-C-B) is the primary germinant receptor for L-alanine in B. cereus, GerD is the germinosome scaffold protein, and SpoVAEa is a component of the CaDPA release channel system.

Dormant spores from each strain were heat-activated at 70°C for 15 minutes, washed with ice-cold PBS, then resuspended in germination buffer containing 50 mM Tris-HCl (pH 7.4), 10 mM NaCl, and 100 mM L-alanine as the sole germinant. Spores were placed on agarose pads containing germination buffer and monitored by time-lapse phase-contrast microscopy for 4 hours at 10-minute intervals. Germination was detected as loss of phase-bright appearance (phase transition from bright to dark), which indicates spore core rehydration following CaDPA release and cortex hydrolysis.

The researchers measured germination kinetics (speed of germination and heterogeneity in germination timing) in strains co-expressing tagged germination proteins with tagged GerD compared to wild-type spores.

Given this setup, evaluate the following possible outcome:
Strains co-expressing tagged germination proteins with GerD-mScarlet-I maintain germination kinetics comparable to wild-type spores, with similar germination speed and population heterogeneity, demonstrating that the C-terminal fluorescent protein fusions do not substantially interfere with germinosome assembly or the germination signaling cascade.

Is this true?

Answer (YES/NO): NO